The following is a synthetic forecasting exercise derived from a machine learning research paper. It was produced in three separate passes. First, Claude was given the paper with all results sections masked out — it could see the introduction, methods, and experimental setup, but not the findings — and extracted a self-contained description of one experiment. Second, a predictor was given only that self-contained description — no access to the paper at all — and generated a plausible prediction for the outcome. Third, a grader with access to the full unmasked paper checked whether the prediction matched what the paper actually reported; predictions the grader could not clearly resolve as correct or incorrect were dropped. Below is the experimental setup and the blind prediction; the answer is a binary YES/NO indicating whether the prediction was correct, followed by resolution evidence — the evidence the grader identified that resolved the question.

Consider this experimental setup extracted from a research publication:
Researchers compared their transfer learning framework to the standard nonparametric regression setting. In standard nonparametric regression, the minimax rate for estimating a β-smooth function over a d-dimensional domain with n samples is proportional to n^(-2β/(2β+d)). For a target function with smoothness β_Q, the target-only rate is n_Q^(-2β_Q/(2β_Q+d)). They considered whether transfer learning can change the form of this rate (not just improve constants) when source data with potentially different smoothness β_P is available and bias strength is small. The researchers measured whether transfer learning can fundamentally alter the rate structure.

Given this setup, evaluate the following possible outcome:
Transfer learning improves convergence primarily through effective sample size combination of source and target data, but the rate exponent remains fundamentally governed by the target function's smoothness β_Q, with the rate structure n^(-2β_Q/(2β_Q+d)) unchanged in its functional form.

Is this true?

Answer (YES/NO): NO